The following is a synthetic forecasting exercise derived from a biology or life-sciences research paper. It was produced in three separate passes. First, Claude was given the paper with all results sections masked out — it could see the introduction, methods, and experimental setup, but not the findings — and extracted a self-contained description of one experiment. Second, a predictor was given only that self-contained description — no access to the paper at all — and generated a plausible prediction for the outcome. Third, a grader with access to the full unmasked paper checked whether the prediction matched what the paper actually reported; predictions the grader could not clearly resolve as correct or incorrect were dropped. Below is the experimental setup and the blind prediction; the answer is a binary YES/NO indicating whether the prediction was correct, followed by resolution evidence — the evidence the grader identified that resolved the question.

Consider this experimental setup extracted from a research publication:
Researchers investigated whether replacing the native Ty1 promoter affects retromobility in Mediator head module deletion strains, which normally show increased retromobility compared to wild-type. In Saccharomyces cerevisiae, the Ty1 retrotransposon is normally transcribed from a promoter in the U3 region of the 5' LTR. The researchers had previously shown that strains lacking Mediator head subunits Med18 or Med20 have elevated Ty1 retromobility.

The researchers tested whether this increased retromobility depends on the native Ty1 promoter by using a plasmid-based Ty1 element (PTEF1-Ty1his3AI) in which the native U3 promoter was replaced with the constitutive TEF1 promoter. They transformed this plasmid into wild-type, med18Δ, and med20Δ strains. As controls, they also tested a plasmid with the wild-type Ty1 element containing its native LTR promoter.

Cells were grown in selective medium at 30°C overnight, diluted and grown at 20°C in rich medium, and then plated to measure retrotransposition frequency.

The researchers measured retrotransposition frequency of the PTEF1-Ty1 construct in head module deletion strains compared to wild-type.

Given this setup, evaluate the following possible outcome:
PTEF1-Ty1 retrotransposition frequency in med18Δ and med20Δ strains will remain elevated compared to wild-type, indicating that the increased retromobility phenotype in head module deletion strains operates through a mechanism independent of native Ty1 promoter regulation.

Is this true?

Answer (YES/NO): YES